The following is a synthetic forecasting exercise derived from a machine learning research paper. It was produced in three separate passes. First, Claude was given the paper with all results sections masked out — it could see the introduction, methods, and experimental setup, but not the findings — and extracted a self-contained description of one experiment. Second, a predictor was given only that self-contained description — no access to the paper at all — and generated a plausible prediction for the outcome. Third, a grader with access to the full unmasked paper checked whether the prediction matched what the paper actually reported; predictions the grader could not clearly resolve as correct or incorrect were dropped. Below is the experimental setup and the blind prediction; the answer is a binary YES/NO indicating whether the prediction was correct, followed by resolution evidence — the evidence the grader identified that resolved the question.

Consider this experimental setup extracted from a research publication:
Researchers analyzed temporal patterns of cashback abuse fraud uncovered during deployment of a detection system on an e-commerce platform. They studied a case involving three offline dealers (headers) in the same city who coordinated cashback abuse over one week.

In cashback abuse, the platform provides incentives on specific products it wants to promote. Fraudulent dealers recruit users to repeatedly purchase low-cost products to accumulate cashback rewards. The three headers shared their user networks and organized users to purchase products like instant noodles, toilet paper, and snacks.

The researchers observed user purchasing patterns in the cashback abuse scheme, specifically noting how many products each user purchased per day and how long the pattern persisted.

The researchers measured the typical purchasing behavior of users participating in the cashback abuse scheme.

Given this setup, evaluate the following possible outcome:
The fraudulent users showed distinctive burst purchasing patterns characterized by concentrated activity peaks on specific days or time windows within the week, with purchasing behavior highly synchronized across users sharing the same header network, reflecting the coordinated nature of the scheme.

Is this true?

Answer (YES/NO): NO